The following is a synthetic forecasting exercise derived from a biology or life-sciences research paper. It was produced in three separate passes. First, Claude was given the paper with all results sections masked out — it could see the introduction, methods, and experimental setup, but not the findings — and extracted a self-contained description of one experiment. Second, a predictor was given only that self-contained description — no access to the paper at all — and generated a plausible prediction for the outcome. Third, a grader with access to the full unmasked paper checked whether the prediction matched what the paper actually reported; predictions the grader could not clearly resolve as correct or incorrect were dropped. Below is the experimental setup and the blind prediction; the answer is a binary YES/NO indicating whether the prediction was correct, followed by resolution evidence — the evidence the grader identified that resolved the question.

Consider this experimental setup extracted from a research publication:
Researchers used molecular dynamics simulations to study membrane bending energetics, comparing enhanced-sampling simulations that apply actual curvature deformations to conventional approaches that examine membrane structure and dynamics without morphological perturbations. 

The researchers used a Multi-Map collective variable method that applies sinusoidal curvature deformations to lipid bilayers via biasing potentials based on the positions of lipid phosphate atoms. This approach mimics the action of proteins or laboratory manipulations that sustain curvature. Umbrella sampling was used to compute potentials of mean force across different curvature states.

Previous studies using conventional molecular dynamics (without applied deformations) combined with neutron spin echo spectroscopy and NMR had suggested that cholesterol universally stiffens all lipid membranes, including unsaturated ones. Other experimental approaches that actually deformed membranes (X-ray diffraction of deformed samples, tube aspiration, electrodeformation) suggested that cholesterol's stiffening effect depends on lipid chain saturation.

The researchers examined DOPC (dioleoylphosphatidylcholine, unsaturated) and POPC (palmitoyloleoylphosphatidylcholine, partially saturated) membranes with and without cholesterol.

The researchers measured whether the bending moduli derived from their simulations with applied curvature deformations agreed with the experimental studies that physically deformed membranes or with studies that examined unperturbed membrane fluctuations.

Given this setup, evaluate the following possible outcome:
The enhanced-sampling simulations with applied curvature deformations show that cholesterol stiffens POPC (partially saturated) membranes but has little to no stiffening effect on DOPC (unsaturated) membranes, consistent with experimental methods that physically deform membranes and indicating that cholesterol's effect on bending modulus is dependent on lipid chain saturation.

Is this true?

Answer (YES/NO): YES